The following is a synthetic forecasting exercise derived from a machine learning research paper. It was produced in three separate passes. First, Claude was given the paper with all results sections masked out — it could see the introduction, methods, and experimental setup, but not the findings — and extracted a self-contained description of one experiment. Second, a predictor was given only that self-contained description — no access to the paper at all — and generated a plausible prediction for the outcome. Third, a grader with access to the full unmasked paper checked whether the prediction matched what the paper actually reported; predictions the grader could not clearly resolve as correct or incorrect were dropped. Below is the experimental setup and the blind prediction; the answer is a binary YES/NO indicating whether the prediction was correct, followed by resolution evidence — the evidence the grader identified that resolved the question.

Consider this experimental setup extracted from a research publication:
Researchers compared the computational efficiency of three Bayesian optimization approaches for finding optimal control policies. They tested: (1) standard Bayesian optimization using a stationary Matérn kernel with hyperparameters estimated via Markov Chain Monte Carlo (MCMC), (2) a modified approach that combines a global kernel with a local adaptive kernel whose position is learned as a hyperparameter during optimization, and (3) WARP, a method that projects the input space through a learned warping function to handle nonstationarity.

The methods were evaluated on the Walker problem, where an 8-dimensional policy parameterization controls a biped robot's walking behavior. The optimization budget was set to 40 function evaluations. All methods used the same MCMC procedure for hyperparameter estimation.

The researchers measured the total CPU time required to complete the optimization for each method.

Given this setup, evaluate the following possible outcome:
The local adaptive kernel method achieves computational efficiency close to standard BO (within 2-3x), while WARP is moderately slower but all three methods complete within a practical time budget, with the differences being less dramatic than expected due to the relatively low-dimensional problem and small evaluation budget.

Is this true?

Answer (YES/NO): NO